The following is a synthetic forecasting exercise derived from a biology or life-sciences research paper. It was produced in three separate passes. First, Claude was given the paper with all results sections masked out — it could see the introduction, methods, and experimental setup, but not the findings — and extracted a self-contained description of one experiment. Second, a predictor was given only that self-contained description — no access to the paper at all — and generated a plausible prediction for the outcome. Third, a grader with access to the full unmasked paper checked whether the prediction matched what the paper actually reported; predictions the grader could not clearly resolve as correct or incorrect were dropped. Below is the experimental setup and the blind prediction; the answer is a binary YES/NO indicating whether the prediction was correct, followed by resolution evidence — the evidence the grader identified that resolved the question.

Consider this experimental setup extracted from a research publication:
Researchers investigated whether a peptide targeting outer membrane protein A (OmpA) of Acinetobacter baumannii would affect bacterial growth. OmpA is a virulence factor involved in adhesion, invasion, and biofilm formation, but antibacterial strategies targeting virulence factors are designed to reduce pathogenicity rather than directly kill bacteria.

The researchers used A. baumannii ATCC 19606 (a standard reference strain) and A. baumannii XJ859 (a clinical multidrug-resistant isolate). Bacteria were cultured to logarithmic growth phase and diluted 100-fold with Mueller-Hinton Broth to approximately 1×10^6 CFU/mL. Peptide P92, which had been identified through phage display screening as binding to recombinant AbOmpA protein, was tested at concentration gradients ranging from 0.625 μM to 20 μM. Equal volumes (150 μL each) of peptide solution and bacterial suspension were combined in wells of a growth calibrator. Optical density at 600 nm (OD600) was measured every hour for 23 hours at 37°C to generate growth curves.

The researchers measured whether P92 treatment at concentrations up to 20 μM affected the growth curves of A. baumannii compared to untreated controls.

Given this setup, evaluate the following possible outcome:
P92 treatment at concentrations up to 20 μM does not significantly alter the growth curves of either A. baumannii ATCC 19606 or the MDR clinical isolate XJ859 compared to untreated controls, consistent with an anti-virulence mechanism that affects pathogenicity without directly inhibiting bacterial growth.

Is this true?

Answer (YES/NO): YES